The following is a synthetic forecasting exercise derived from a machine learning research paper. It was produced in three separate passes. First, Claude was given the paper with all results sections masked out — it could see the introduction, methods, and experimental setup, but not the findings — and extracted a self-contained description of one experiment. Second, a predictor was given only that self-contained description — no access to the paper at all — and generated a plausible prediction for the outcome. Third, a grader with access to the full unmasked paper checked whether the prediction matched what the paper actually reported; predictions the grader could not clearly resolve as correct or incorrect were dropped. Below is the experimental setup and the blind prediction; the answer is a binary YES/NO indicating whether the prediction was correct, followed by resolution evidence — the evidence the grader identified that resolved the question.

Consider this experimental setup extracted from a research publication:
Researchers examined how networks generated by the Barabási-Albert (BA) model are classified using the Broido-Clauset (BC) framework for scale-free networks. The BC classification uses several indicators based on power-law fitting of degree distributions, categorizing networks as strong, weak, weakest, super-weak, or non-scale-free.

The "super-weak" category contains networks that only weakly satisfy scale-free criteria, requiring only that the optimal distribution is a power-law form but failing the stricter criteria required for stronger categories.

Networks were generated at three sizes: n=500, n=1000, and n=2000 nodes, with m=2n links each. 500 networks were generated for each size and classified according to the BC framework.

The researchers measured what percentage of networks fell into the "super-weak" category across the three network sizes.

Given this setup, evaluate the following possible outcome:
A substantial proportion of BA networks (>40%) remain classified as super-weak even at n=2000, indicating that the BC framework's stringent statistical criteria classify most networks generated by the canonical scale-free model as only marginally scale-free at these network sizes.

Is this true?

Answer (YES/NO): NO